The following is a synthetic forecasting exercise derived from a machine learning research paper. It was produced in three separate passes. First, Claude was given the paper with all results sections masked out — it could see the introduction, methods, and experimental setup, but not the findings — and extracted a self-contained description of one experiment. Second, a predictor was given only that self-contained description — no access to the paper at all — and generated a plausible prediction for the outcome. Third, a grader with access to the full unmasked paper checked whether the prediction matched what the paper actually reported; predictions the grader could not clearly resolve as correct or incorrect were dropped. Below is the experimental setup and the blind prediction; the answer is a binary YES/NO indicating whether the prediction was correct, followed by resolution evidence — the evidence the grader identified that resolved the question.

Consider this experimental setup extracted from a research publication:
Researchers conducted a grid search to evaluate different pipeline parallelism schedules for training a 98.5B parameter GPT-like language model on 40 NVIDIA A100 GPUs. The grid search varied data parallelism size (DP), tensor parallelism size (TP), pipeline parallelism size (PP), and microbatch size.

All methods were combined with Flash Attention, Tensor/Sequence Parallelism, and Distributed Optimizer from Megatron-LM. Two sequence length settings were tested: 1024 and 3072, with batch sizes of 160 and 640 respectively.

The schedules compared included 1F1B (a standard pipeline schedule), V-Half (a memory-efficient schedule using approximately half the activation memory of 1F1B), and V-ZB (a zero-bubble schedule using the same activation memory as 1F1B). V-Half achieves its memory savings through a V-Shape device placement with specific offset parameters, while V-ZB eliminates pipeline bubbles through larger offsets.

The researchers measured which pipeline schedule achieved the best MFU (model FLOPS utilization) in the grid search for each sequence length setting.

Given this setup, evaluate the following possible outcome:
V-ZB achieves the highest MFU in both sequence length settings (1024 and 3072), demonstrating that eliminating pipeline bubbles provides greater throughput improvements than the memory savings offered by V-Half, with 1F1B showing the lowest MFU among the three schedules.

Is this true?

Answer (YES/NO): NO